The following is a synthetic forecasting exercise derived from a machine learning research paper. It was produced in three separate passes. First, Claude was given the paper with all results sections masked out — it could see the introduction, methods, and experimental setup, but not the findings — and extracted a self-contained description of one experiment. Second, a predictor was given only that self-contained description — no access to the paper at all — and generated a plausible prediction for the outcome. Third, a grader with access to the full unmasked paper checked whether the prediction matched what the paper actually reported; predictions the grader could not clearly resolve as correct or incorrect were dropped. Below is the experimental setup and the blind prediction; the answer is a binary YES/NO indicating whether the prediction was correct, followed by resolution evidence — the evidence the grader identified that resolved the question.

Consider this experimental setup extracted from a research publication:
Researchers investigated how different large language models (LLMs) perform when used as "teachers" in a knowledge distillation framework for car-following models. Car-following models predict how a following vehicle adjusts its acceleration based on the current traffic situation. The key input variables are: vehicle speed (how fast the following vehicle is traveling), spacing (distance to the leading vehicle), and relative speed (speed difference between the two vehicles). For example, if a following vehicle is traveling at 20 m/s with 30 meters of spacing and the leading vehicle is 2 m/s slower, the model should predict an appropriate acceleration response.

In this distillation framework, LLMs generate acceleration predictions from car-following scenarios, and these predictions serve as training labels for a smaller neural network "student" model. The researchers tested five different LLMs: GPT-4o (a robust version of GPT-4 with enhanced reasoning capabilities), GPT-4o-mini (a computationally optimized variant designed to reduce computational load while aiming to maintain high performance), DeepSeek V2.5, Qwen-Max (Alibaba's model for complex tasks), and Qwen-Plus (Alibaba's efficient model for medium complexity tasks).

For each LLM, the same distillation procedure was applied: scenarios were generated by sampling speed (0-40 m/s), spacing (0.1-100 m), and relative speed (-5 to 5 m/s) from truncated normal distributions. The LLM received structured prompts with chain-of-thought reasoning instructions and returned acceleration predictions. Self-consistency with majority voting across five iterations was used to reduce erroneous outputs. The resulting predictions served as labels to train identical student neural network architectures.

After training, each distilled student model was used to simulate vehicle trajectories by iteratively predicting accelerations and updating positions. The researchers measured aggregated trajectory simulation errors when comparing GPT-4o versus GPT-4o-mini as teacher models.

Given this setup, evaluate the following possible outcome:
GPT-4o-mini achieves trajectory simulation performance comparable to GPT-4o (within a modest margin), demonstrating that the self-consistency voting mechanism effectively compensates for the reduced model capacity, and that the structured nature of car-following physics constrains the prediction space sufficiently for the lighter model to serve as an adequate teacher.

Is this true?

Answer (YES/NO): NO